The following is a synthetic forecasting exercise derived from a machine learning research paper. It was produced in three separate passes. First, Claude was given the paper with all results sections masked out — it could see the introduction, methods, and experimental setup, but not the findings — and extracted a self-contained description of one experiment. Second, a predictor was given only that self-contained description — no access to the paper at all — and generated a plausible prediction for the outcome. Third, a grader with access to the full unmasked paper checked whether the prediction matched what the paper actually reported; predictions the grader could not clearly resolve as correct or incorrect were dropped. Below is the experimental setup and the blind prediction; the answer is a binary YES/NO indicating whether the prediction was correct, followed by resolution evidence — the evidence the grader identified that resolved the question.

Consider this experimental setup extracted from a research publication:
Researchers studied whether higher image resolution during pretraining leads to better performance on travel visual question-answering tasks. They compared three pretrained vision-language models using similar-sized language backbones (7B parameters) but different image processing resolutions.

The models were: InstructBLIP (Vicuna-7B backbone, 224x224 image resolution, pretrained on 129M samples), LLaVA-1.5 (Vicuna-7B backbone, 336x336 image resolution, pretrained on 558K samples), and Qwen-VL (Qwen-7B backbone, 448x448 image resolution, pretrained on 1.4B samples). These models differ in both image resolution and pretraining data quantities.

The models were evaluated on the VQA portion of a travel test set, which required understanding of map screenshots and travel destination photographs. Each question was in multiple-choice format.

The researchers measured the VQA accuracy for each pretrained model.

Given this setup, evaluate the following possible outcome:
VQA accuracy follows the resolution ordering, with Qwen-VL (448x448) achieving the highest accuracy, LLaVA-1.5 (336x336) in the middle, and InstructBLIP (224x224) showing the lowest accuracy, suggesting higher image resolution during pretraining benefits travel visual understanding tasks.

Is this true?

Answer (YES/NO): NO